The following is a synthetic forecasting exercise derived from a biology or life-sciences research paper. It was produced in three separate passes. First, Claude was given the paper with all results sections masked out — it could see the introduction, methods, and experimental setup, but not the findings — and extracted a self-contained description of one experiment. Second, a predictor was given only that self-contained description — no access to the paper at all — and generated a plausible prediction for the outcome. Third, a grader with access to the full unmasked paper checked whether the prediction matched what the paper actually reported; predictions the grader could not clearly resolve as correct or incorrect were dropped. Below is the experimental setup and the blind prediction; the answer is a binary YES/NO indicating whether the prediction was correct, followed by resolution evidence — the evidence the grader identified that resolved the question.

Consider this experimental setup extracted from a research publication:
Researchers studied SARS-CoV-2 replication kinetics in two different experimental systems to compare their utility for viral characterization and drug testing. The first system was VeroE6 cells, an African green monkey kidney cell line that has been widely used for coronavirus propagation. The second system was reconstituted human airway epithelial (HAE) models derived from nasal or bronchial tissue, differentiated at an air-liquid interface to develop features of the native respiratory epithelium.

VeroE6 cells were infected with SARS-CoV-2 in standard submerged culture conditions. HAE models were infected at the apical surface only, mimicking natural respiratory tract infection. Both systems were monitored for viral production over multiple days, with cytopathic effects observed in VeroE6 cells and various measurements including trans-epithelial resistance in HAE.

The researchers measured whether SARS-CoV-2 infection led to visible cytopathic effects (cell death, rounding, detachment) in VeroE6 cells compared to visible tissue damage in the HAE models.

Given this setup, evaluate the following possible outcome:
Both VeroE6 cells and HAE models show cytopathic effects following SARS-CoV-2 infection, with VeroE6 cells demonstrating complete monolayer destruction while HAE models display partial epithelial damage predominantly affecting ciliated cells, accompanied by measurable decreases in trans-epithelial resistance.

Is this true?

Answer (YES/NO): NO